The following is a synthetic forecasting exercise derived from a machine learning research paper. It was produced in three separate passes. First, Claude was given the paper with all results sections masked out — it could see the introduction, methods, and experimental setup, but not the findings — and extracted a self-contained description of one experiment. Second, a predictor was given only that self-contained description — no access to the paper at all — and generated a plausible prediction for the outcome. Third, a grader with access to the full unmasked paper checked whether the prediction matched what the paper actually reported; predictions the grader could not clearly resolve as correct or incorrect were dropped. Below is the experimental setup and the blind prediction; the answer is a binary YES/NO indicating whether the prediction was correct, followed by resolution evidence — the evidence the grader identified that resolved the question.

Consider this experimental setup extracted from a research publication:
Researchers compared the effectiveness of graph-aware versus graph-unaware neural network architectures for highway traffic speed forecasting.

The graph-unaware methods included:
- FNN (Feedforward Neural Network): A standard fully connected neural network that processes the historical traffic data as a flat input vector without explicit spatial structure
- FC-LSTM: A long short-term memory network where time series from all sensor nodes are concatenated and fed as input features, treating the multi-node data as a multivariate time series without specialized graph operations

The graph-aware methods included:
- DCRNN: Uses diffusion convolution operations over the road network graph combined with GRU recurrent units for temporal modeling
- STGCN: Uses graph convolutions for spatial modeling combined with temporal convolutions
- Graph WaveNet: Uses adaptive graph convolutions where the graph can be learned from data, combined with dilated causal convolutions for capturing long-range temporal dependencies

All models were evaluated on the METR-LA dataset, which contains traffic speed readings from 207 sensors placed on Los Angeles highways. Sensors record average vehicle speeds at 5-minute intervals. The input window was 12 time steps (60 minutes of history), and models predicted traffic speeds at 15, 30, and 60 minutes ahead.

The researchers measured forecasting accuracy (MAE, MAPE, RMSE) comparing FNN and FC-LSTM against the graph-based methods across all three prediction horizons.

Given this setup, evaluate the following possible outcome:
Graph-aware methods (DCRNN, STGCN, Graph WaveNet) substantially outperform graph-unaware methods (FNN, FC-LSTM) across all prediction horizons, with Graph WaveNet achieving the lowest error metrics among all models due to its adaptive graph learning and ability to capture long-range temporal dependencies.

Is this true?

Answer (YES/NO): NO